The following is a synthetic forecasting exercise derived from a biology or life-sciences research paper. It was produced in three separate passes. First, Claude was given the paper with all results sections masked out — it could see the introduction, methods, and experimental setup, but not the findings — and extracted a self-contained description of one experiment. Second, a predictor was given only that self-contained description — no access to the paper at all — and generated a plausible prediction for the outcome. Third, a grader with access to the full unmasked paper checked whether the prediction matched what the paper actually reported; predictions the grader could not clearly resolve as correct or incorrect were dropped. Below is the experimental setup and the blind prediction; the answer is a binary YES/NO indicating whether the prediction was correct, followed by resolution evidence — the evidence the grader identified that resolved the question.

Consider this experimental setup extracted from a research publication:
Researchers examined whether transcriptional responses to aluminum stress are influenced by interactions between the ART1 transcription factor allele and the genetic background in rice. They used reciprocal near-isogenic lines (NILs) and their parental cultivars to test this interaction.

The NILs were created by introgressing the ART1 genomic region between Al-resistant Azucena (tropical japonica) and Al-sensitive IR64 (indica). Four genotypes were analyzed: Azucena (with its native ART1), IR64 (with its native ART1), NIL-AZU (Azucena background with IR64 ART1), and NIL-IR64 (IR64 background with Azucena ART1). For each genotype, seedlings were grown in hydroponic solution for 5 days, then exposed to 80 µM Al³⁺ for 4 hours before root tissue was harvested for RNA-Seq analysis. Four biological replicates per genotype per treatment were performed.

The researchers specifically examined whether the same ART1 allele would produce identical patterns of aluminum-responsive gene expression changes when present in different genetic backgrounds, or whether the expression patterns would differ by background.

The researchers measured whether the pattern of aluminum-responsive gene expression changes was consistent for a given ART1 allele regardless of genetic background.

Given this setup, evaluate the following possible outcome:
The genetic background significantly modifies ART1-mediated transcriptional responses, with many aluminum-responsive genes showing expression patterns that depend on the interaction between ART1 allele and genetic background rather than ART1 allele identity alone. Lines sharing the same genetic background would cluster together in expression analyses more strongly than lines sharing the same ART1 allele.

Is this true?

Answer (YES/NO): YES